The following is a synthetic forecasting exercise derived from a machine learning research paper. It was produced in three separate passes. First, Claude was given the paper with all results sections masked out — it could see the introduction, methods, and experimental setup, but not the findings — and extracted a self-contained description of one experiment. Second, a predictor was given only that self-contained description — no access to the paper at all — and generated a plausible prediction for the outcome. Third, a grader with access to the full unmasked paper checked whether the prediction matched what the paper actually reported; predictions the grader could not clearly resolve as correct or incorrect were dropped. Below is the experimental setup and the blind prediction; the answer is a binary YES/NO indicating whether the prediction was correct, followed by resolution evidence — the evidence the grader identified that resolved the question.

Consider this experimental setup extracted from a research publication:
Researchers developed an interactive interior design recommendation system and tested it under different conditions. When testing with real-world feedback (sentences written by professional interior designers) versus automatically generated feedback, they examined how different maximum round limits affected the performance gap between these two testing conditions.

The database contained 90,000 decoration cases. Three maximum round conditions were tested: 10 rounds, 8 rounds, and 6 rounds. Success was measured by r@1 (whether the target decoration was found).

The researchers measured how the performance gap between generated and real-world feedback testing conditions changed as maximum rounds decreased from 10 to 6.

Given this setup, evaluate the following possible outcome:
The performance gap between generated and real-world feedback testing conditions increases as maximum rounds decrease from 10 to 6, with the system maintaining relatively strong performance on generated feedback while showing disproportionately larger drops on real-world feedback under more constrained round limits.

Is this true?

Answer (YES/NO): NO